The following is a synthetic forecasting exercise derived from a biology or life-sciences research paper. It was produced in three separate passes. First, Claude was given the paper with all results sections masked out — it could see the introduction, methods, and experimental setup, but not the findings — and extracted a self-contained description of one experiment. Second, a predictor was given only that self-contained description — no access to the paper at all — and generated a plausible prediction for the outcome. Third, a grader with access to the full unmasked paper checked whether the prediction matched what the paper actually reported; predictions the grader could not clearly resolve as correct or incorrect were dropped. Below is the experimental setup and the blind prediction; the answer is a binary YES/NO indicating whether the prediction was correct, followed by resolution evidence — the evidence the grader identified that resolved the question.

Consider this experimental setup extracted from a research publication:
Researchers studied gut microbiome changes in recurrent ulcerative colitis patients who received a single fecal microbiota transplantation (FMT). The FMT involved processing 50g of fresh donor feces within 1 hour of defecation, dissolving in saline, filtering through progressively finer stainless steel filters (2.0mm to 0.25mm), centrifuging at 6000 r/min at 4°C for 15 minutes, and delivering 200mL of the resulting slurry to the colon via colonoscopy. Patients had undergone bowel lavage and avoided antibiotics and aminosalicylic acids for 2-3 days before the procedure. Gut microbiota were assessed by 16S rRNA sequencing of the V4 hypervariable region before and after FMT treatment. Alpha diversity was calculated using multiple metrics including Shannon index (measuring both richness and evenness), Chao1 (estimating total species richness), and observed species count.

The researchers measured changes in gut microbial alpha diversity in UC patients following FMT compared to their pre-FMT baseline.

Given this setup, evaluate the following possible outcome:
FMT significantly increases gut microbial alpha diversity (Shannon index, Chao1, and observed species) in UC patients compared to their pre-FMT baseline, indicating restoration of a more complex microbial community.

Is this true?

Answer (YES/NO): NO